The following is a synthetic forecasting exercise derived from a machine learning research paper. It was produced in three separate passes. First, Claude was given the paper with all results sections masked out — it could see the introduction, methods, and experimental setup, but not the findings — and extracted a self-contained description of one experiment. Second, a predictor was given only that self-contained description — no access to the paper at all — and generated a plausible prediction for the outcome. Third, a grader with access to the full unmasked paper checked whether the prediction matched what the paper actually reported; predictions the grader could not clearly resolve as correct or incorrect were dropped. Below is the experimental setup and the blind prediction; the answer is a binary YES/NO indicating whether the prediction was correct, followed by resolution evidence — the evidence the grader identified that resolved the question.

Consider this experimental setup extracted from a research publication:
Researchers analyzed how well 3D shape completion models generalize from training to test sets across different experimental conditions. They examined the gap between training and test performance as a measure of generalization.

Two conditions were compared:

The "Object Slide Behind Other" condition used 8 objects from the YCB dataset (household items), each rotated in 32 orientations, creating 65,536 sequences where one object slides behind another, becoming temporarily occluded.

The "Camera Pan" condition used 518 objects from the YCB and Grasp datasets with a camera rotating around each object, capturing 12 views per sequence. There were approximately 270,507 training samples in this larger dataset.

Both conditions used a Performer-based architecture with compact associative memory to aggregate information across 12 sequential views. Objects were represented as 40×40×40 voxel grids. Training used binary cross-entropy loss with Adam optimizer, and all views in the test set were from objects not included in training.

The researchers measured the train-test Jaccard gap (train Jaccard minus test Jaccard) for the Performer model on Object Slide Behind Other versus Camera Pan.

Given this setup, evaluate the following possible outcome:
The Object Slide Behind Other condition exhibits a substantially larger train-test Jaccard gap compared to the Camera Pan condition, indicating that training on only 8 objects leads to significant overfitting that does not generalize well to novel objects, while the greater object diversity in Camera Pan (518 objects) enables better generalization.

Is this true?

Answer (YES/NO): NO